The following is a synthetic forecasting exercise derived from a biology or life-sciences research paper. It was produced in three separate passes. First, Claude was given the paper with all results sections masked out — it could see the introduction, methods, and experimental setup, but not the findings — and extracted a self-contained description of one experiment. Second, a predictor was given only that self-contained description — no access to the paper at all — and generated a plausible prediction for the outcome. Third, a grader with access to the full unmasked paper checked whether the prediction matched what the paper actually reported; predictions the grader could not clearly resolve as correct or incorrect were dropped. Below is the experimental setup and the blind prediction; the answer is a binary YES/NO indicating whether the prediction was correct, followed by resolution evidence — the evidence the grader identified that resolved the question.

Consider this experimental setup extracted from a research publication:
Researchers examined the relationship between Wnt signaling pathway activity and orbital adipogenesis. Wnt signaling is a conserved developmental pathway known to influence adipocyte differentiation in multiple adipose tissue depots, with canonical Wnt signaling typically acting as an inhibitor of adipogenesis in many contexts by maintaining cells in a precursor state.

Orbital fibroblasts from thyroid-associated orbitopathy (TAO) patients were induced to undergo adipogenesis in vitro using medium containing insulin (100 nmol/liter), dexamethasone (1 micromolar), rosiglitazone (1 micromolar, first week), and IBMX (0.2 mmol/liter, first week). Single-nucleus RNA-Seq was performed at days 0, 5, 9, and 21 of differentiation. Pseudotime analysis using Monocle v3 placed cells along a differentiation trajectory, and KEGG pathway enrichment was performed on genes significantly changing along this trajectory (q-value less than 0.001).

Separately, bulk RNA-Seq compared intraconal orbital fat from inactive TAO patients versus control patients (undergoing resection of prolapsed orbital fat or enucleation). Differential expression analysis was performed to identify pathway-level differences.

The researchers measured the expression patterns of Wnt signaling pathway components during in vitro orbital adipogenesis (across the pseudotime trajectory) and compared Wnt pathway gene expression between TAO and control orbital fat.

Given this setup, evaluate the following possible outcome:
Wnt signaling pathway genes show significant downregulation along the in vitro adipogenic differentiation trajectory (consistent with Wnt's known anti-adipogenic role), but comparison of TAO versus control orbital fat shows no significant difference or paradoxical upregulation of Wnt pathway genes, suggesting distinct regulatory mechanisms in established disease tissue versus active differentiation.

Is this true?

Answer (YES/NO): NO